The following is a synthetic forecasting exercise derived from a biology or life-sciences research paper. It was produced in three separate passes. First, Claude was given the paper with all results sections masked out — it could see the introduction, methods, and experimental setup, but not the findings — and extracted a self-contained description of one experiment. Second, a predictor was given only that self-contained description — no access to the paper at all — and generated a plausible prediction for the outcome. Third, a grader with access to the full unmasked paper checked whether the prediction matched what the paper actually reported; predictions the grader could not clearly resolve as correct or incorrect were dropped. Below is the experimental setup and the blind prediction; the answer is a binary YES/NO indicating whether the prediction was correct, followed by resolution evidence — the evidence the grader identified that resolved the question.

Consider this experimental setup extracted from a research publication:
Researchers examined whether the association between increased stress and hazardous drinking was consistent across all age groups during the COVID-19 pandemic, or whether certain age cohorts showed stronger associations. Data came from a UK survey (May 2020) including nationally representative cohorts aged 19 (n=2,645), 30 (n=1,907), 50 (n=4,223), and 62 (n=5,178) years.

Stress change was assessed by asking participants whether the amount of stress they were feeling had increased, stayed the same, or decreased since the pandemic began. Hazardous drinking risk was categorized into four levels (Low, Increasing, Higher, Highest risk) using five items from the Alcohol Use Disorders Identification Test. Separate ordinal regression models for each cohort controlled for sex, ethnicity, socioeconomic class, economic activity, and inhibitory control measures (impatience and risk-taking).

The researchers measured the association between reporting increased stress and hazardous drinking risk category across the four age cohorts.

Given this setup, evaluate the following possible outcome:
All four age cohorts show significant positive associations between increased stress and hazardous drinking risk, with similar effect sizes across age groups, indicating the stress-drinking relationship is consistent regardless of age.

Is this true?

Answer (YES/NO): NO